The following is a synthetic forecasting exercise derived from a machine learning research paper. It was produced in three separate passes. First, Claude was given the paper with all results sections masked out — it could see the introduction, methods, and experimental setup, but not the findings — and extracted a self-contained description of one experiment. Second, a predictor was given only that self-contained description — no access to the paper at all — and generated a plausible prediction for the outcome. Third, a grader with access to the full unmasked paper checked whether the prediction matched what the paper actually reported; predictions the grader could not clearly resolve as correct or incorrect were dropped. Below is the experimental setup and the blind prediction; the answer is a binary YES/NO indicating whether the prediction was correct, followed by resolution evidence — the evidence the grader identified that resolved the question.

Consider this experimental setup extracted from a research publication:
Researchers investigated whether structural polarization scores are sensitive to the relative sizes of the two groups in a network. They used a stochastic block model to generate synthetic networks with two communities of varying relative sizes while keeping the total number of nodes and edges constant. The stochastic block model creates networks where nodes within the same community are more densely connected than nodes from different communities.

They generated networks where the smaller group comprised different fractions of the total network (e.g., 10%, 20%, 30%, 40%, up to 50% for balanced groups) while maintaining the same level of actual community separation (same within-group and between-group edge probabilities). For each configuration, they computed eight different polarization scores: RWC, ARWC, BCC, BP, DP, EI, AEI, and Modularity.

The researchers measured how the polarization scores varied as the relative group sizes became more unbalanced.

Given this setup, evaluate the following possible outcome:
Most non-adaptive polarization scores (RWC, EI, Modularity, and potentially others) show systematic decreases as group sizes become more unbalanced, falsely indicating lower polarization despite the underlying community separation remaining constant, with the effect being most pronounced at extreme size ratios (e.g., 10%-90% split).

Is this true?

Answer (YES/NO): NO